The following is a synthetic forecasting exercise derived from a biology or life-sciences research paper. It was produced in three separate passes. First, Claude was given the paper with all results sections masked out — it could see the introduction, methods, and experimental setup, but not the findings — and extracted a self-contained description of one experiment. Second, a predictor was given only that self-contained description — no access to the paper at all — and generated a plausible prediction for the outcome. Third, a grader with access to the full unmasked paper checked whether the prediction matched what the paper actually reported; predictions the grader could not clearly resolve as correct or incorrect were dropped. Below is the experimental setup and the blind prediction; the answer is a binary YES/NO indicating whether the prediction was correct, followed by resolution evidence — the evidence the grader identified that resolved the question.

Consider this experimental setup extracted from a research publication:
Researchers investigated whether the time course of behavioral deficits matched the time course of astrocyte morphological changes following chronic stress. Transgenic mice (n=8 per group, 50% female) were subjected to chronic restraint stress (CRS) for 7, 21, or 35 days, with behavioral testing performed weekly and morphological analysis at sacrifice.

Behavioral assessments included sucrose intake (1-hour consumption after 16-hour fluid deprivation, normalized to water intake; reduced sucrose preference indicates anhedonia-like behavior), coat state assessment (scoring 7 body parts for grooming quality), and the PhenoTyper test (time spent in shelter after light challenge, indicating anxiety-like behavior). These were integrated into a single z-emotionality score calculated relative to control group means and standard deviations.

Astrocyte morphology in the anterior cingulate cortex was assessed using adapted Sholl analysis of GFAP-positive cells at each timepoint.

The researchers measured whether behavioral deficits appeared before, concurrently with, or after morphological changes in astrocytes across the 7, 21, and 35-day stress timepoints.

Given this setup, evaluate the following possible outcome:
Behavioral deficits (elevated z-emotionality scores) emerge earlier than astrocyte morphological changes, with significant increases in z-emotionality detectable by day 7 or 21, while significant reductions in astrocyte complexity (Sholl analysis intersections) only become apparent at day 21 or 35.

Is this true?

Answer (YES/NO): YES